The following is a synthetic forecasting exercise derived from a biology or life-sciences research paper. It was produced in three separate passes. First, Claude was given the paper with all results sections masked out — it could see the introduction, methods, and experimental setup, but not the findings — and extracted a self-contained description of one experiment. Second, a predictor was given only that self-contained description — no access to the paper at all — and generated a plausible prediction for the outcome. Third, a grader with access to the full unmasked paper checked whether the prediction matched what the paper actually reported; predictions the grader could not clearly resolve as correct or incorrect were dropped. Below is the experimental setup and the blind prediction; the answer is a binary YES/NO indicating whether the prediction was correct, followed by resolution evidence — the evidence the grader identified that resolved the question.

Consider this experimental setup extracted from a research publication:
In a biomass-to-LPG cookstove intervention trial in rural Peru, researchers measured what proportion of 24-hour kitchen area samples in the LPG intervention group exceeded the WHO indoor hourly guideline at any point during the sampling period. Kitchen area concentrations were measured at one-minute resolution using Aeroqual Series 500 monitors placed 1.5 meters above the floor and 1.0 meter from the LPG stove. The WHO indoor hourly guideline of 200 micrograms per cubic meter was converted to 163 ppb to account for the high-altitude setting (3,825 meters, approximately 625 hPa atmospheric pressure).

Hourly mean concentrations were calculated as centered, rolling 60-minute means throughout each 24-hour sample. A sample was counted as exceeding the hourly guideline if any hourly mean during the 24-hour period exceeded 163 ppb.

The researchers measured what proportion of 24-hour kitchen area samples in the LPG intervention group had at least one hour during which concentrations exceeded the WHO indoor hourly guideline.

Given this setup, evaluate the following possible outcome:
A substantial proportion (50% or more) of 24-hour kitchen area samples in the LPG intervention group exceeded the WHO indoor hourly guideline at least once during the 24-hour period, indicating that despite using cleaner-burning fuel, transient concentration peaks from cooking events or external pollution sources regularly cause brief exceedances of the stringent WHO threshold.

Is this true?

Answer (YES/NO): NO